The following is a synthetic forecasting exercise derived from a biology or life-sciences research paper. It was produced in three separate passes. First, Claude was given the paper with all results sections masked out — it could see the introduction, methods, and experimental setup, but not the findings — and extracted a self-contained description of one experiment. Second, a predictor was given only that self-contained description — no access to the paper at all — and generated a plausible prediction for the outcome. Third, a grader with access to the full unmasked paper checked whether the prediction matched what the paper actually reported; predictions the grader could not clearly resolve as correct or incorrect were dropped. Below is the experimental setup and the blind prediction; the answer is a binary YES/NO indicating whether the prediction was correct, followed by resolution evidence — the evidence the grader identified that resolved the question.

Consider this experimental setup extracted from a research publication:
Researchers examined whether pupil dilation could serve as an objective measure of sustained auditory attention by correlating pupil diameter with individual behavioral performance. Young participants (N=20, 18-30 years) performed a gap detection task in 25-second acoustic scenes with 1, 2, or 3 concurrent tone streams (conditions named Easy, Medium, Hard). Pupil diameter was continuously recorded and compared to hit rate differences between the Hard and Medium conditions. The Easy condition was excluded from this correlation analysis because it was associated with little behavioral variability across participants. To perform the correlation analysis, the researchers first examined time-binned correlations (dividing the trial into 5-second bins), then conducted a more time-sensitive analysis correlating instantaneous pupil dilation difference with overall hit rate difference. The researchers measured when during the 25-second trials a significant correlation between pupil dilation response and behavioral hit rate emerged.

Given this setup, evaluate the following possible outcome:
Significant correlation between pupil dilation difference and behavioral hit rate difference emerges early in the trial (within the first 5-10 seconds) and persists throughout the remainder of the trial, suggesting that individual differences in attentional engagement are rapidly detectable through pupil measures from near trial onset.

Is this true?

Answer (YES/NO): NO